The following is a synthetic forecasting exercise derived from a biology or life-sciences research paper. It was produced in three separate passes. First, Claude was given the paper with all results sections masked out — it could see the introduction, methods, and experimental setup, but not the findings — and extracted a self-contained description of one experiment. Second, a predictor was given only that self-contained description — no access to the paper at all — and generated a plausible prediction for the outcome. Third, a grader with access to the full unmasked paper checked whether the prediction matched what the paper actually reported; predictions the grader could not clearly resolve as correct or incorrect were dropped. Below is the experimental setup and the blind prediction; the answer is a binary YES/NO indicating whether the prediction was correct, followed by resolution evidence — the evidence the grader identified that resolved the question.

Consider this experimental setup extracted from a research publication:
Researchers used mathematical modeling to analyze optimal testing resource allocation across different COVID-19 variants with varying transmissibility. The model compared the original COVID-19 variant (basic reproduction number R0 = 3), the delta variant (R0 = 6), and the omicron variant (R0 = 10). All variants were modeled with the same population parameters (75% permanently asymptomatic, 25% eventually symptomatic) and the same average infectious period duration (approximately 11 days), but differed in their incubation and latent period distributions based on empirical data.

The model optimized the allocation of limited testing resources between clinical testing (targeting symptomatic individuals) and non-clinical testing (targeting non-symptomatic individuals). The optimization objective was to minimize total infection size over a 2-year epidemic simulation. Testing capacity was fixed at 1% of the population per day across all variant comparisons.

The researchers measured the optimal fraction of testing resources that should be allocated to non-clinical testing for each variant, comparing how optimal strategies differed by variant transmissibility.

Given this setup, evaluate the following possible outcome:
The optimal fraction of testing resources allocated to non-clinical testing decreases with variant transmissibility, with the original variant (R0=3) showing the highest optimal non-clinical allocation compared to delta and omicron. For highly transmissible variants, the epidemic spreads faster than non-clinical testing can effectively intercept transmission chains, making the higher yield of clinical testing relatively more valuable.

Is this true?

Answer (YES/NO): YES